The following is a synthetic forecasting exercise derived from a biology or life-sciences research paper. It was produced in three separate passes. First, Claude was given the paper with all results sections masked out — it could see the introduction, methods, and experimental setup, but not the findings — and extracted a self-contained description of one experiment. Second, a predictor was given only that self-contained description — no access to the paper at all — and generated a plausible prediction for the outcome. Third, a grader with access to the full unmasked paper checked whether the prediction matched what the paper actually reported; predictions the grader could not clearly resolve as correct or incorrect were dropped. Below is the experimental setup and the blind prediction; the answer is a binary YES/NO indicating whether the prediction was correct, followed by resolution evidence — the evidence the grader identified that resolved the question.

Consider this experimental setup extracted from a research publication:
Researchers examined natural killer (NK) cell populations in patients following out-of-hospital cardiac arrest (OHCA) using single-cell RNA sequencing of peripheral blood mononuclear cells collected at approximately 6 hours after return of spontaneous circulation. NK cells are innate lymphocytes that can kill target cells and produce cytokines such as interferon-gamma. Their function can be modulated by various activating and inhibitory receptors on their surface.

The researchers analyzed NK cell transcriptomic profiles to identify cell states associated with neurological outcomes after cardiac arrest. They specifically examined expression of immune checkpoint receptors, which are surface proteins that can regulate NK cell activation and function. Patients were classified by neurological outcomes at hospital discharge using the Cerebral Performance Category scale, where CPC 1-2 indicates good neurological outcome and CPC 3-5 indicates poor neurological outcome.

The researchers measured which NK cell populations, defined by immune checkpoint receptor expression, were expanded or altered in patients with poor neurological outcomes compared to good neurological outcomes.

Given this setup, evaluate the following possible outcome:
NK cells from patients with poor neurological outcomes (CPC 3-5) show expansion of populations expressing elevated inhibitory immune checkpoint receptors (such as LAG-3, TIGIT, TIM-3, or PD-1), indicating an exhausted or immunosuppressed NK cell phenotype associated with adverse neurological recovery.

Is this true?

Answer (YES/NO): NO